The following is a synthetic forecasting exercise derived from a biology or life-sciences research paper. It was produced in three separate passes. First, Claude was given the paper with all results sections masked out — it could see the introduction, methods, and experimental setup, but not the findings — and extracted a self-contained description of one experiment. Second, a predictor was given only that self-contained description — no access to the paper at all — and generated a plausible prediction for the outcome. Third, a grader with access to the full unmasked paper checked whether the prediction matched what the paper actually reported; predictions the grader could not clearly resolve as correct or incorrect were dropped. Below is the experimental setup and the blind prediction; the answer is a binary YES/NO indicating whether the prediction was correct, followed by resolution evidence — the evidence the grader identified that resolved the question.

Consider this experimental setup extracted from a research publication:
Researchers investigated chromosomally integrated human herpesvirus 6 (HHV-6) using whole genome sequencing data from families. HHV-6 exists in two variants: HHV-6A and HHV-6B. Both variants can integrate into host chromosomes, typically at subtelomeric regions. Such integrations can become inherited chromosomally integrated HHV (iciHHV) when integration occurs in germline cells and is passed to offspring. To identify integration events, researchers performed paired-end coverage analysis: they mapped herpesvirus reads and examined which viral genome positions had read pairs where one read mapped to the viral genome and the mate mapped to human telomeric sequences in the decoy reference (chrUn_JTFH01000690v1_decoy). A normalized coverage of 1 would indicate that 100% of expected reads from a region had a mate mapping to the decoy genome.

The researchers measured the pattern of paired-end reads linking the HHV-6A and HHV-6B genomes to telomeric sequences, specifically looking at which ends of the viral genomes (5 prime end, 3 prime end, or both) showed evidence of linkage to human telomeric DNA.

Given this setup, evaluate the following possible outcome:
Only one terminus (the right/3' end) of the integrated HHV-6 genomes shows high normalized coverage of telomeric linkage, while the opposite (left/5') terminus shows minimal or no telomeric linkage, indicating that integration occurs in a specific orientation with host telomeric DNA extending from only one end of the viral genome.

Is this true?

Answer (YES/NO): NO